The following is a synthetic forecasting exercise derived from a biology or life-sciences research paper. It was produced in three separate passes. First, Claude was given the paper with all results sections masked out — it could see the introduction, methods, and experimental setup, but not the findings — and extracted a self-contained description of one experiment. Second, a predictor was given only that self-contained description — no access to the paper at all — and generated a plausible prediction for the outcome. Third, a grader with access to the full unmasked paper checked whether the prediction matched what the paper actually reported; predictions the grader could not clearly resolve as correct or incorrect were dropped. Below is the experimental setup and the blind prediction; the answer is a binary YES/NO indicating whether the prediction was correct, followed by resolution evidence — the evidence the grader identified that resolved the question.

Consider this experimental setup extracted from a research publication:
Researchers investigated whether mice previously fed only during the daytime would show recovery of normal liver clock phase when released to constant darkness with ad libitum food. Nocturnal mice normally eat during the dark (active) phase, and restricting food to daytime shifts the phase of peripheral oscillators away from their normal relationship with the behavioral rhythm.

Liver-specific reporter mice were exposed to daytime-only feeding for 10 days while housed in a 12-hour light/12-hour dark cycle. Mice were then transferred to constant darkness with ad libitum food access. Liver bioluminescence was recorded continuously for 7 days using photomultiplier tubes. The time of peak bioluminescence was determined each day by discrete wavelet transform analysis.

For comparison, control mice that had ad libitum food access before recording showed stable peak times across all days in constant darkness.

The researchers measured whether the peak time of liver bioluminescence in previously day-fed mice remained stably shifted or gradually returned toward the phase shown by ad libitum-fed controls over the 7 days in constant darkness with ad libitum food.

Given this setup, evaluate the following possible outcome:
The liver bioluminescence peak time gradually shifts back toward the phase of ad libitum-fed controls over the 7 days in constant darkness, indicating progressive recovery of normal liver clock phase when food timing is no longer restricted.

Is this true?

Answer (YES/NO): YES